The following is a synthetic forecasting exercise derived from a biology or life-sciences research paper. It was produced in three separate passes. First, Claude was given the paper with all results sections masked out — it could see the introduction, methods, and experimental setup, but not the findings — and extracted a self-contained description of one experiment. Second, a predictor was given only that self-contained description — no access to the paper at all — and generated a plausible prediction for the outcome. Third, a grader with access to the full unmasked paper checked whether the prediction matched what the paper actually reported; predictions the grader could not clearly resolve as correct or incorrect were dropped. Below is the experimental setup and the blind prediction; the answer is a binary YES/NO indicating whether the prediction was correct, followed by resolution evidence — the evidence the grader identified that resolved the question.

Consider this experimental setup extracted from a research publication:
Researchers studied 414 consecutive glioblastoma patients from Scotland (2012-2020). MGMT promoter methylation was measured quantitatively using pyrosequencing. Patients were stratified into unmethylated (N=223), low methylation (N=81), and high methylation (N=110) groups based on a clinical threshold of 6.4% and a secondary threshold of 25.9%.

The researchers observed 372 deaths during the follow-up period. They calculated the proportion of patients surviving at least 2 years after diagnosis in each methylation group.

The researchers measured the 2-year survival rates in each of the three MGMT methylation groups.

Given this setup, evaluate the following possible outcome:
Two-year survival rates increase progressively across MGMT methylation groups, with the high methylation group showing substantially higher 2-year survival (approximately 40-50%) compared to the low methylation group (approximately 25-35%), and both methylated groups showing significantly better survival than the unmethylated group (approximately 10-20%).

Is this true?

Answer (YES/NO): NO